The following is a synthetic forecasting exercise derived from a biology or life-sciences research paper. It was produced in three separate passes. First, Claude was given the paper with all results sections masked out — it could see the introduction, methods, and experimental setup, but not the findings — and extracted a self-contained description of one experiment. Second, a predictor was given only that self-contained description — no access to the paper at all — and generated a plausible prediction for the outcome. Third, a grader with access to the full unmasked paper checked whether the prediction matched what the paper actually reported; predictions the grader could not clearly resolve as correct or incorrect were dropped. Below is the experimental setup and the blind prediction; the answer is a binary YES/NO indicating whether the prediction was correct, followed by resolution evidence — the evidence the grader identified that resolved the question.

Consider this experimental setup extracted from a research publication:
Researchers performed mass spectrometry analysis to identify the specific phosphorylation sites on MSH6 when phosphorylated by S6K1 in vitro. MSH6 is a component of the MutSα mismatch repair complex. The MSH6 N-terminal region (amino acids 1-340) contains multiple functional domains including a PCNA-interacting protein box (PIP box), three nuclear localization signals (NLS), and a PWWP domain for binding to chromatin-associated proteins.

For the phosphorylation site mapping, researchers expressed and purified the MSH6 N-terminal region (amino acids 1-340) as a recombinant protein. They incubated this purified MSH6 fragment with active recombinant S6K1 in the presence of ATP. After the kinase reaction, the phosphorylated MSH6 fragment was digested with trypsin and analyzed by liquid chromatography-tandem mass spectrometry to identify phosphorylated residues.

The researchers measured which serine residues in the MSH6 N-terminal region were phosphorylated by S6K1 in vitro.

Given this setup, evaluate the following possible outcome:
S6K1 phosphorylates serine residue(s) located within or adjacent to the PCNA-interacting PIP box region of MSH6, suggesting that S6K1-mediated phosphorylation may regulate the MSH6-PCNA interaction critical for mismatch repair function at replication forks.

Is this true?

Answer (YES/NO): NO